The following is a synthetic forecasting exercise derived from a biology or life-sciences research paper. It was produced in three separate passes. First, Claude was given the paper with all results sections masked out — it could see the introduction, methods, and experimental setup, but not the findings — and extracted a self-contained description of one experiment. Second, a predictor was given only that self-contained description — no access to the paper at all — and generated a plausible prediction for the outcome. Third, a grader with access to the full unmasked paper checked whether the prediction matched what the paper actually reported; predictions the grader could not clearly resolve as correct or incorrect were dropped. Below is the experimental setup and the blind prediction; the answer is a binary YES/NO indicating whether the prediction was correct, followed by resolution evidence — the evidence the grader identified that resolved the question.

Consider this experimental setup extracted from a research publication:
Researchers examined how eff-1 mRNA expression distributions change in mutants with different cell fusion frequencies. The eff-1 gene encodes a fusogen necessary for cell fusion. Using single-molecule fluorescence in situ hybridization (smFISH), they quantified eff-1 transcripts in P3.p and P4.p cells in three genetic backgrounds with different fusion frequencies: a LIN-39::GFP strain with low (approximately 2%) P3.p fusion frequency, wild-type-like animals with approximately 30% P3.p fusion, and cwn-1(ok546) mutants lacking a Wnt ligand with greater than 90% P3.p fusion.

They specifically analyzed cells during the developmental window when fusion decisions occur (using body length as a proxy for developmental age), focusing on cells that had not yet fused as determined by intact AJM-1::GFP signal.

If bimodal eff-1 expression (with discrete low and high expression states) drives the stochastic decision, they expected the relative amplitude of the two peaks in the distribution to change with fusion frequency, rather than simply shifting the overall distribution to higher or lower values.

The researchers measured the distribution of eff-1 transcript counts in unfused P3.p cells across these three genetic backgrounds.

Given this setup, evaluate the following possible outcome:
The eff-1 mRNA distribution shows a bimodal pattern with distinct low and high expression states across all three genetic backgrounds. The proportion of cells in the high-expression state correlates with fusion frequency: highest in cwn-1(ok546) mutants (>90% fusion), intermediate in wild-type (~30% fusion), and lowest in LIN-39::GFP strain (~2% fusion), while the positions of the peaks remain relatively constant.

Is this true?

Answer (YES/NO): NO